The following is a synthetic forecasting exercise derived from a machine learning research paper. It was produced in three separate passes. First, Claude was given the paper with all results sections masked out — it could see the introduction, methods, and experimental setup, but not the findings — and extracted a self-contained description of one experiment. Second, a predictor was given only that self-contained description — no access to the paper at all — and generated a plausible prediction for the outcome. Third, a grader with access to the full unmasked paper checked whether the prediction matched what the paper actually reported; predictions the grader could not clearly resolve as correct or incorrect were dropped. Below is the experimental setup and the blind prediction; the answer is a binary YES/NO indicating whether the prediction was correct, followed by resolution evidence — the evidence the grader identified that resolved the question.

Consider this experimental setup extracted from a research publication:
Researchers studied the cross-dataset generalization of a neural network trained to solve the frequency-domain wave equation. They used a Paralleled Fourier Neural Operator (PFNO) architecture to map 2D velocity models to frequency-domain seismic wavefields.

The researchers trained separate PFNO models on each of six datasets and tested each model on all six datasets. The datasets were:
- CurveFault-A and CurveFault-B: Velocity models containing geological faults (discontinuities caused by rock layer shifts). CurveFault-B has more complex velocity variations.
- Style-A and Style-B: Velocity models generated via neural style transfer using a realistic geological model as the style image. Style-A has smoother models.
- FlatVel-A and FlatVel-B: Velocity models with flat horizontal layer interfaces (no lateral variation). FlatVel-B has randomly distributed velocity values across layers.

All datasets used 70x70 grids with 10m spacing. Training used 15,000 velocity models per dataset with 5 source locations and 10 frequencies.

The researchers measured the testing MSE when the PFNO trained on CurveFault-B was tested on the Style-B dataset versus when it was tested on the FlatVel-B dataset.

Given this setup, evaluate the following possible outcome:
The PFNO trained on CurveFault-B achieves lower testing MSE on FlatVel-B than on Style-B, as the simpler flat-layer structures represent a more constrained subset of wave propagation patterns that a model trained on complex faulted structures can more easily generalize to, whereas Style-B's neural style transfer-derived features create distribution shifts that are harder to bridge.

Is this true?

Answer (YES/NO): NO